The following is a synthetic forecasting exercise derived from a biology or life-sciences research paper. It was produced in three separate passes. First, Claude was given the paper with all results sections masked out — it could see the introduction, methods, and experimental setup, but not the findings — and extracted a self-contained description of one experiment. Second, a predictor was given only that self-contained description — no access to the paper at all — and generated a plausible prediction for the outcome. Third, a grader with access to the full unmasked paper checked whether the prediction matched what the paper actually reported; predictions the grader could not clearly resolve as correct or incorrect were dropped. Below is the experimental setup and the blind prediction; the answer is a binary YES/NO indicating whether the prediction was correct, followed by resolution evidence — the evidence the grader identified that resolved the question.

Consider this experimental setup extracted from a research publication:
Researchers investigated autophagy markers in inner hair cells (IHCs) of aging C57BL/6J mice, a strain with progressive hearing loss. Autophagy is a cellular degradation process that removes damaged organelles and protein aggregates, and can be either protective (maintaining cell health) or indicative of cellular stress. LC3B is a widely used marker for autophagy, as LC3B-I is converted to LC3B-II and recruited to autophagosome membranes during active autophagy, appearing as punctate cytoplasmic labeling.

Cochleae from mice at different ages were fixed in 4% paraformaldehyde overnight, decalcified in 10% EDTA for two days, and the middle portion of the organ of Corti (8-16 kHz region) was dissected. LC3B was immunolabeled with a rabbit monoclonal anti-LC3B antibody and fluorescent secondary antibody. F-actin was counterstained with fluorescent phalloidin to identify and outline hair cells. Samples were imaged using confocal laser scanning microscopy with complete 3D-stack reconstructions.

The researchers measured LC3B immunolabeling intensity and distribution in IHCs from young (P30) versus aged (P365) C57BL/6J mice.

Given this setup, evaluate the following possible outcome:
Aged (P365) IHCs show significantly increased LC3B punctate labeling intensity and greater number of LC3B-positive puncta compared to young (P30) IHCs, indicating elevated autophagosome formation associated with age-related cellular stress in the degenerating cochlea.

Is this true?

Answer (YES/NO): YES